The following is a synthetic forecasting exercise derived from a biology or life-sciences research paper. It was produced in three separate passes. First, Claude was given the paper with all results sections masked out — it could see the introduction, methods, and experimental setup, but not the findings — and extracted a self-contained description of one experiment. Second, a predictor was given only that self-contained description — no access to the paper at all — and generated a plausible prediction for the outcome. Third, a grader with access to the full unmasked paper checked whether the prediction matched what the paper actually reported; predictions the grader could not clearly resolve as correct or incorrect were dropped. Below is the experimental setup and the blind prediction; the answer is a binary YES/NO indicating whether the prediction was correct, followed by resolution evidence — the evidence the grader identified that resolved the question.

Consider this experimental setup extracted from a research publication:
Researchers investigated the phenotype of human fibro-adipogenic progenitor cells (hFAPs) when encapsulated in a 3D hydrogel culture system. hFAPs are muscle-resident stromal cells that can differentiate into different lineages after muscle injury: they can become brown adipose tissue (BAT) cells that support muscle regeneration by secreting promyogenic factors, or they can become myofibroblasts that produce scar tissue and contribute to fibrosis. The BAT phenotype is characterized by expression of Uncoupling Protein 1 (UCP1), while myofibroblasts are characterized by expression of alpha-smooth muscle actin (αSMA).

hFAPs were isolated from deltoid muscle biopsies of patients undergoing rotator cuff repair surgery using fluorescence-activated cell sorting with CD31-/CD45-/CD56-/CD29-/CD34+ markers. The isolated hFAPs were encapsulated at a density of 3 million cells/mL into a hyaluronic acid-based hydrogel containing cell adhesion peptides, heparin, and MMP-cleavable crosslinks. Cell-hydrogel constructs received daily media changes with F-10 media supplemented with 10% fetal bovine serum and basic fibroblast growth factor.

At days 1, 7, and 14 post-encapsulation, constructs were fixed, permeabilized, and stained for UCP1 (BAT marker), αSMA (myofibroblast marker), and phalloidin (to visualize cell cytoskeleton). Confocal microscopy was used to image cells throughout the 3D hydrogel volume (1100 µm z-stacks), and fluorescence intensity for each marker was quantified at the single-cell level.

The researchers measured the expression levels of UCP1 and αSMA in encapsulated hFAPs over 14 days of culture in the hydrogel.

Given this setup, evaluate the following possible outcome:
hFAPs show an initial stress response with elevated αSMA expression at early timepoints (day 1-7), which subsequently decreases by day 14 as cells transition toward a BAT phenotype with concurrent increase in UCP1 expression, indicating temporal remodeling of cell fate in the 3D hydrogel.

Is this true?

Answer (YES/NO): NO